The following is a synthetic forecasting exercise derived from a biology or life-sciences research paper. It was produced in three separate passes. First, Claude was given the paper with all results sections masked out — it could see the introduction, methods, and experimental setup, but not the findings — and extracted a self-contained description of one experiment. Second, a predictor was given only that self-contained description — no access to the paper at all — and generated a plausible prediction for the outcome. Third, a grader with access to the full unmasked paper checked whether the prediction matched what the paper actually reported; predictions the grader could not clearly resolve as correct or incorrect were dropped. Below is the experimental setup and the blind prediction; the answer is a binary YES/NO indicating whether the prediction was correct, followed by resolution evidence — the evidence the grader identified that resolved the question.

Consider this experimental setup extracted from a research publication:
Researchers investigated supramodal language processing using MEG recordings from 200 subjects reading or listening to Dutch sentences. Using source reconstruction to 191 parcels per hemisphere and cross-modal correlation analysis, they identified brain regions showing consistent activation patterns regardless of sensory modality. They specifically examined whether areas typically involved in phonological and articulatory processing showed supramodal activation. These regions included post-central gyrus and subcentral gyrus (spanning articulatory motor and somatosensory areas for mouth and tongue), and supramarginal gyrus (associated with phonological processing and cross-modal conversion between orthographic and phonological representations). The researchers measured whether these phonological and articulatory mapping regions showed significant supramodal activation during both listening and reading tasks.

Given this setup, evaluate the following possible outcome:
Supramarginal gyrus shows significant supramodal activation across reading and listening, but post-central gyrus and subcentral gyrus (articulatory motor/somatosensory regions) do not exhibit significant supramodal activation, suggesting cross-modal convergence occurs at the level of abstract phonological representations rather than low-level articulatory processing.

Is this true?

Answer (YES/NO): NO